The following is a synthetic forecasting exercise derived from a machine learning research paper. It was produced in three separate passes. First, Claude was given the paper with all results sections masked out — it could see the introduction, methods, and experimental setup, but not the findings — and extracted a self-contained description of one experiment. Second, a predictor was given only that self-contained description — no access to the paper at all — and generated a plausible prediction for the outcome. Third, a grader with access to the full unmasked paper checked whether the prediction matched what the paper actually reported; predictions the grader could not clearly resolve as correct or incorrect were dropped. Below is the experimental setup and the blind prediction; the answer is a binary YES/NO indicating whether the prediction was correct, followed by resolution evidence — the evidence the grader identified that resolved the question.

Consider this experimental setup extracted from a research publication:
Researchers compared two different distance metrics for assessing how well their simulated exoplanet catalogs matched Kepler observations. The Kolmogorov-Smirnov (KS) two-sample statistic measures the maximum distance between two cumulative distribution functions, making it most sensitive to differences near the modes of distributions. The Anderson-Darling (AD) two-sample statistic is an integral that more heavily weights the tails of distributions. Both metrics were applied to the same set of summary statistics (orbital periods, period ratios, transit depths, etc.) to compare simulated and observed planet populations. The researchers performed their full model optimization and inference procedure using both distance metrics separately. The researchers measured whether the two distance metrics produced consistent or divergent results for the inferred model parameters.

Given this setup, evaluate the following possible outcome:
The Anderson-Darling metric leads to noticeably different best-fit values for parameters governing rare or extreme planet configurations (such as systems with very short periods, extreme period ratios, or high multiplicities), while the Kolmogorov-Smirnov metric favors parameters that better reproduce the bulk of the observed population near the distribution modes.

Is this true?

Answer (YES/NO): NO